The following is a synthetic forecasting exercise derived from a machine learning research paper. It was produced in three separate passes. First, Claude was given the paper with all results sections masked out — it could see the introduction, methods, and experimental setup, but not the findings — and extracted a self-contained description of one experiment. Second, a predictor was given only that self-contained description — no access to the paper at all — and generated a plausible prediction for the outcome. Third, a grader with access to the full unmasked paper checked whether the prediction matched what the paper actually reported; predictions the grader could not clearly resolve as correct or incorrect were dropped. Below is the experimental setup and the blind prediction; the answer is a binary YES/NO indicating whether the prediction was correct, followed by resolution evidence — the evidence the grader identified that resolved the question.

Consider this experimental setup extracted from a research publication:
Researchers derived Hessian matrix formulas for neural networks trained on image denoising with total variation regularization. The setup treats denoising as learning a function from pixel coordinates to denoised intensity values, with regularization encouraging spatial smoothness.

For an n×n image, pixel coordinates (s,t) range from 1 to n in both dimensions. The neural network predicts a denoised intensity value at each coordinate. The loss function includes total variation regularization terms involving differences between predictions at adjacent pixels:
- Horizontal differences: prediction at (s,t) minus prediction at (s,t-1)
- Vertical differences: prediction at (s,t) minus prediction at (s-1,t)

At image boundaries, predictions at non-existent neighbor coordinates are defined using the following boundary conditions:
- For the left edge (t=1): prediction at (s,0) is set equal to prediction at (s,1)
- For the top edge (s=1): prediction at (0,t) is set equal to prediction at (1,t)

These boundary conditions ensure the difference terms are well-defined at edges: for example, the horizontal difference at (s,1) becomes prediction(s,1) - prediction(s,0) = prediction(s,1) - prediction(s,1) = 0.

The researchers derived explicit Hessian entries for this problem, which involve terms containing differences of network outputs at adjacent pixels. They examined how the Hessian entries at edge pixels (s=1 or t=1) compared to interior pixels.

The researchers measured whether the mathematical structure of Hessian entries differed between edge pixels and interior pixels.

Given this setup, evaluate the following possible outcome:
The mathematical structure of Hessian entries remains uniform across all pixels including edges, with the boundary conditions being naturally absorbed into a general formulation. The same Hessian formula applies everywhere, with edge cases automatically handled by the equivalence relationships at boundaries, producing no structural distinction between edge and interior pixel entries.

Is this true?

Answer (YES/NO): YES